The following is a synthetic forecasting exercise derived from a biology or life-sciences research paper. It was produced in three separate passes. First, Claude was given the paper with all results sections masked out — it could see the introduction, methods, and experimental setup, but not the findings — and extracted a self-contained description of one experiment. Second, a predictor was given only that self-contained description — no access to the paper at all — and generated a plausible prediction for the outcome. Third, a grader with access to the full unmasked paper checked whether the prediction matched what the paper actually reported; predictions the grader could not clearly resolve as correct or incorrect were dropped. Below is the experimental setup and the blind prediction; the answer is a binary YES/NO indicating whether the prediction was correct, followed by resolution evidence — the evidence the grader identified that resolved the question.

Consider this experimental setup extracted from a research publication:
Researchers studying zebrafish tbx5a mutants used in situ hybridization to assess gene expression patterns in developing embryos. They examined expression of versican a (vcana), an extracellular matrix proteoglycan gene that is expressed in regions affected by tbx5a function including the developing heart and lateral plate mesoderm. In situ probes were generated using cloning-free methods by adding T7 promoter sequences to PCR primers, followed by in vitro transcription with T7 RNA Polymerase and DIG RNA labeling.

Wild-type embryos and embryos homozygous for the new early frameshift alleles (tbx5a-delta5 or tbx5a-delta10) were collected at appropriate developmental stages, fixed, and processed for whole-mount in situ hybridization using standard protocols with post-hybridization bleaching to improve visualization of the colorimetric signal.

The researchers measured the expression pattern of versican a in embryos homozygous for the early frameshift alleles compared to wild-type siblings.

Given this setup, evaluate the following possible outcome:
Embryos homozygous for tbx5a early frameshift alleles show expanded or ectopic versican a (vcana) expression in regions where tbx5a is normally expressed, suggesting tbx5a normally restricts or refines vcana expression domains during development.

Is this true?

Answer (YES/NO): YES